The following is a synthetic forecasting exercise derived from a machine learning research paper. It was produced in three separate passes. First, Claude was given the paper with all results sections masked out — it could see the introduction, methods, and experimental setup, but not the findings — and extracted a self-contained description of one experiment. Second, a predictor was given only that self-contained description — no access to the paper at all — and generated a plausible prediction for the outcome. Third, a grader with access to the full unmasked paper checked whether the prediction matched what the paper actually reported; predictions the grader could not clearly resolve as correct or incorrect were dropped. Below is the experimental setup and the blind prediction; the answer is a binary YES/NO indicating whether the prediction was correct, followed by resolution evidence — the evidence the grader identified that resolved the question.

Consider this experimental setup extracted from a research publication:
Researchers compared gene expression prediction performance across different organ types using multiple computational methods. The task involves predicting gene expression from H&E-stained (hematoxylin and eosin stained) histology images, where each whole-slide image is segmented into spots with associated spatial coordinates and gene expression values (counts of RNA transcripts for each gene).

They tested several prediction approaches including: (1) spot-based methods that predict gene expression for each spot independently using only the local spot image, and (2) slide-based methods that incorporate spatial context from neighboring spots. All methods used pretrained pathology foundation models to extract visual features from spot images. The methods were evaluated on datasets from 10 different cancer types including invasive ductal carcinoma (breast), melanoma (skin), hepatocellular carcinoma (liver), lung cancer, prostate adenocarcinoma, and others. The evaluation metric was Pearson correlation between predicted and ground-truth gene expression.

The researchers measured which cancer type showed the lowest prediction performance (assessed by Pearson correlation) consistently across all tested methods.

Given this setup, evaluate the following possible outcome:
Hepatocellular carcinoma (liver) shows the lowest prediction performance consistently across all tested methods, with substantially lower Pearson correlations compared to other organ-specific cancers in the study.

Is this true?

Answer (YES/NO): NO